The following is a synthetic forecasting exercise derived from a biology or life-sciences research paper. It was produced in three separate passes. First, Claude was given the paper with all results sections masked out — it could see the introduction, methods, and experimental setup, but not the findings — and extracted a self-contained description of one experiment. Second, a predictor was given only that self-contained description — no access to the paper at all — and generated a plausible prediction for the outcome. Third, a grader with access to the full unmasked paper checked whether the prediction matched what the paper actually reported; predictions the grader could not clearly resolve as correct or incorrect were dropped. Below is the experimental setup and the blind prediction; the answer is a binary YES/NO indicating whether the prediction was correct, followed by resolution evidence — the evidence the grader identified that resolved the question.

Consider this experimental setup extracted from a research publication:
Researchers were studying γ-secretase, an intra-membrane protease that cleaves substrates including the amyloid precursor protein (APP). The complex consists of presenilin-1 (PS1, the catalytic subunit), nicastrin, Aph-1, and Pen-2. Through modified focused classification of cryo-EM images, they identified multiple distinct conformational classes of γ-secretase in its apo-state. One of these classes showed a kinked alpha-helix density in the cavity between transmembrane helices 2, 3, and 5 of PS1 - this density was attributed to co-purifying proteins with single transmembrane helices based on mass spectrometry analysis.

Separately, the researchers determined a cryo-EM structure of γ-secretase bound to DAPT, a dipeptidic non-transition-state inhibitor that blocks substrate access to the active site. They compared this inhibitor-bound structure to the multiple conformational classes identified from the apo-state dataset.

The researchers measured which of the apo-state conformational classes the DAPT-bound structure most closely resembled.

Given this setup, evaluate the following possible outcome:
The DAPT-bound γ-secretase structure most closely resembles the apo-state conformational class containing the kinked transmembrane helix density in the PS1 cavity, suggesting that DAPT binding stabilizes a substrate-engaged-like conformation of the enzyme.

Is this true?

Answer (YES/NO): YES